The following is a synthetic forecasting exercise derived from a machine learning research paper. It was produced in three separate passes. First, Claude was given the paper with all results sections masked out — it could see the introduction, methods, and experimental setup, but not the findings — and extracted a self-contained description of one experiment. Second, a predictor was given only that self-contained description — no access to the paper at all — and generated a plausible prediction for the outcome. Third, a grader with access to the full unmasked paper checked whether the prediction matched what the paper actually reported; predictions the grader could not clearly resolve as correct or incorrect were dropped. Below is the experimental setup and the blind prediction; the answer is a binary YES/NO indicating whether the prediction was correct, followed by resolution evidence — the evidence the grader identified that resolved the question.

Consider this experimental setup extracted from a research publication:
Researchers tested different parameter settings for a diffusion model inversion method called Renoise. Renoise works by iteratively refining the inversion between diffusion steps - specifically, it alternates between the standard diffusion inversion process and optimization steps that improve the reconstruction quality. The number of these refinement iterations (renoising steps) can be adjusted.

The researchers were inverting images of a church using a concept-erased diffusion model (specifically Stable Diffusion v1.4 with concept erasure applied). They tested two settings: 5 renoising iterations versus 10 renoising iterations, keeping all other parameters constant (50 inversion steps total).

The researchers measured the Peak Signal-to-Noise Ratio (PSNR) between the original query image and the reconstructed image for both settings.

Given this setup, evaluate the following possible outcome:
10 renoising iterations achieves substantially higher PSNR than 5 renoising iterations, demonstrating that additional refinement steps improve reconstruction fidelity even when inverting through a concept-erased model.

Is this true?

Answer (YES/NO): NO